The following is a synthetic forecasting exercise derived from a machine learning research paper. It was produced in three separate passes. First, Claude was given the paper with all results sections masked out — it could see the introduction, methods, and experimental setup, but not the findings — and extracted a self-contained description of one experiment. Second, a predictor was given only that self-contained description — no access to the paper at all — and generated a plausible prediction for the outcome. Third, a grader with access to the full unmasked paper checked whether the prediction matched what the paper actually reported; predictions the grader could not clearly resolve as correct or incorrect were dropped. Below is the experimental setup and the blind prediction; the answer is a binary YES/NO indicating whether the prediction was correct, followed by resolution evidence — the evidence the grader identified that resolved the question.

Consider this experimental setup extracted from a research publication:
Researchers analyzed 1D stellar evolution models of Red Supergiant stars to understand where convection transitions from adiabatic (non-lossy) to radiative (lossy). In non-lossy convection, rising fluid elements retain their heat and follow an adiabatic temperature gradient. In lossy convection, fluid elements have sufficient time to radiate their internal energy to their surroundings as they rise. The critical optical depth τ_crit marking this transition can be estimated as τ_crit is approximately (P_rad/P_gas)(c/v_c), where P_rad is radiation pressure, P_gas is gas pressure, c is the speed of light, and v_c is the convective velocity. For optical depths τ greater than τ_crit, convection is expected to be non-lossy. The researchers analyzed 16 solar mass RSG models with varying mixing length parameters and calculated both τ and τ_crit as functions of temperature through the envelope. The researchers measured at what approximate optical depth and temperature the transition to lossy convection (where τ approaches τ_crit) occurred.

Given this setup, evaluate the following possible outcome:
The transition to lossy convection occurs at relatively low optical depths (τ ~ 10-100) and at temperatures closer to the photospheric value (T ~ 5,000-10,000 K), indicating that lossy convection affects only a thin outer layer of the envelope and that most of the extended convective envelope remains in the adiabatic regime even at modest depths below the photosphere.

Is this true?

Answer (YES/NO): NO